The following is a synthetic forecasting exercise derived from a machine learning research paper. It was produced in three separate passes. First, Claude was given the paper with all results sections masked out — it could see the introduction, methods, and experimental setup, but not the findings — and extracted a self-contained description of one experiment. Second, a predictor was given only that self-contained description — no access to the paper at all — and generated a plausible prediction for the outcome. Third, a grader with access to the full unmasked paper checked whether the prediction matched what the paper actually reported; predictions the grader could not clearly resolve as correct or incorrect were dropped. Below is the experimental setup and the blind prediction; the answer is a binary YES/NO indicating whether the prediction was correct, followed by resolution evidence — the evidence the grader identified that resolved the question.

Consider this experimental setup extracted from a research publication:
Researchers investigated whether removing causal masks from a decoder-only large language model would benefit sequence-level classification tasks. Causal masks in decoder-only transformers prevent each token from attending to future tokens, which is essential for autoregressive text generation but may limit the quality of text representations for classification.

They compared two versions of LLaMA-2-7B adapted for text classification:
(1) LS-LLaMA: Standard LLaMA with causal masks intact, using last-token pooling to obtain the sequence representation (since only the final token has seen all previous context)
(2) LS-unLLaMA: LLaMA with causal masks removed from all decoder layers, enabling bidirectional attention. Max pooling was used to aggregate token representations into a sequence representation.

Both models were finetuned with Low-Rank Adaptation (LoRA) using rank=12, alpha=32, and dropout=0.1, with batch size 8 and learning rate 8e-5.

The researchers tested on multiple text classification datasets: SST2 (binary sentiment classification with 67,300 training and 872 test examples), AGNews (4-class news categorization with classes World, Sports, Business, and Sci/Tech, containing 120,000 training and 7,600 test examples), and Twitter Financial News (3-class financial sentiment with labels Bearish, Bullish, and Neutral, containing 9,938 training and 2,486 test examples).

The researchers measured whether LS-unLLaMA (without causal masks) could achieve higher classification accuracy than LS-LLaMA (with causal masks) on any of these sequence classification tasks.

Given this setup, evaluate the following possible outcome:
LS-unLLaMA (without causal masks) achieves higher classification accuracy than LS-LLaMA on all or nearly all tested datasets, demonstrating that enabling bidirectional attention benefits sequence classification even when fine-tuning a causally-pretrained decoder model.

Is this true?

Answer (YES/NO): NO